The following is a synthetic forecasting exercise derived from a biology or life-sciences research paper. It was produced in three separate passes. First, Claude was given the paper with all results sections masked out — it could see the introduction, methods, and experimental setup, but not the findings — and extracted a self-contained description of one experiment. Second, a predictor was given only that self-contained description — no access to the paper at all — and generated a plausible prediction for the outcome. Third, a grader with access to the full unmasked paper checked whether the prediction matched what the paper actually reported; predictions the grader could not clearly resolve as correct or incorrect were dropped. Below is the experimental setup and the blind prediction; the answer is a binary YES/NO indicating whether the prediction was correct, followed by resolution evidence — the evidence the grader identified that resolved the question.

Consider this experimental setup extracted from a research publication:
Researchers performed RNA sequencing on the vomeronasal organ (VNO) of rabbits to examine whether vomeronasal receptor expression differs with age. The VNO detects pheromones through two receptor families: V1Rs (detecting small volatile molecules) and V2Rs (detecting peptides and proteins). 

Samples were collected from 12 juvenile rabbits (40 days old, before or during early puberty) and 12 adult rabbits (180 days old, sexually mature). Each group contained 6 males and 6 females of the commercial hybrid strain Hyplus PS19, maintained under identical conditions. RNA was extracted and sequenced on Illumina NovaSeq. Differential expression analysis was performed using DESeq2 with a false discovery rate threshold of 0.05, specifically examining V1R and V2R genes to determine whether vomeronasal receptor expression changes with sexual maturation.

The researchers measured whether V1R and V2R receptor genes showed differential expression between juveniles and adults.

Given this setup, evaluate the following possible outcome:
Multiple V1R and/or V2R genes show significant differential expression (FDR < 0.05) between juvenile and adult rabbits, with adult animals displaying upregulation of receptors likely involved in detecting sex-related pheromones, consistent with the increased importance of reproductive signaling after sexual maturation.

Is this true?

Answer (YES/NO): NO